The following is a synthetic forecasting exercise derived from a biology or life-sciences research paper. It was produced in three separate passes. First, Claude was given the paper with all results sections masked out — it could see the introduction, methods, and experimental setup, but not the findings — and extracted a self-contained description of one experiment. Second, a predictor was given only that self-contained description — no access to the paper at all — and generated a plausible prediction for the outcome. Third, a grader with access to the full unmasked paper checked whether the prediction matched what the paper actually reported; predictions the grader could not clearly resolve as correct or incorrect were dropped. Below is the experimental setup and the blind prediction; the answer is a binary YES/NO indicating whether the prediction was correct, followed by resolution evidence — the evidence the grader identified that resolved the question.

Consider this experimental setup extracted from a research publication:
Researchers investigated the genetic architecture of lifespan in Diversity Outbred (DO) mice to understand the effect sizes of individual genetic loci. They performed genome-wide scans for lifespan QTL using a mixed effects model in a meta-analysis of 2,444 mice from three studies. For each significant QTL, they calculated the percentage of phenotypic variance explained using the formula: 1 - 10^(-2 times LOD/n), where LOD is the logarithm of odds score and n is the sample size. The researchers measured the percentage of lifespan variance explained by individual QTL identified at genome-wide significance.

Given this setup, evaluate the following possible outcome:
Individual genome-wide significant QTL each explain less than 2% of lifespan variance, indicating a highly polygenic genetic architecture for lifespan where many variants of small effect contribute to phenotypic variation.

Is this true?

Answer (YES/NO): NO